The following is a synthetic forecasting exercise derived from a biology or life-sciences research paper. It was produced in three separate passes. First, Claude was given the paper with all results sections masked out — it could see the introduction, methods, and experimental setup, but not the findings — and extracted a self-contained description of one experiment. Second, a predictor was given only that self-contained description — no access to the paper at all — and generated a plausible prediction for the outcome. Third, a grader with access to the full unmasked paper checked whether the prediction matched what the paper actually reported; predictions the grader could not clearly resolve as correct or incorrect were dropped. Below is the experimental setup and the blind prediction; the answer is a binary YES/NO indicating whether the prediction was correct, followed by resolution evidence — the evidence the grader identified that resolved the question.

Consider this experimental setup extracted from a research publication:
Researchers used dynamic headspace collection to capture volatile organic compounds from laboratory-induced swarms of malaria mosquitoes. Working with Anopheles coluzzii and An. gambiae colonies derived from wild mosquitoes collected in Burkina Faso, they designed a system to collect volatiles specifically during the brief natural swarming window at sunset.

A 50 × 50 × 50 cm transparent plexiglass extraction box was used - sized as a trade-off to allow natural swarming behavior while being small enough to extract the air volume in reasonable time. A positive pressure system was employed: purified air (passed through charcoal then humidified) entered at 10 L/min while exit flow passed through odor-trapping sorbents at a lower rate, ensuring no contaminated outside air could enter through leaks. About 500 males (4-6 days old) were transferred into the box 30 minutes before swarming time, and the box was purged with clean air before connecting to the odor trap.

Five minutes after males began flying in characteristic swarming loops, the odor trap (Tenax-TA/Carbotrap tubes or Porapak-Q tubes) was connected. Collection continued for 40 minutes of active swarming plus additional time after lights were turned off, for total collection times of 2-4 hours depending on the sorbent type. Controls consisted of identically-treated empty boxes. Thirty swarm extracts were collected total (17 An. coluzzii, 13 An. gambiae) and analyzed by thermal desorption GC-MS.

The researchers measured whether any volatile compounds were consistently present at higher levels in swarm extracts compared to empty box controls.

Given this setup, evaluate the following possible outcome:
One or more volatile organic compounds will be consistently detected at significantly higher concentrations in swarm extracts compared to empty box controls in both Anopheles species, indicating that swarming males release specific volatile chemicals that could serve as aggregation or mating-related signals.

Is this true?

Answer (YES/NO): NO